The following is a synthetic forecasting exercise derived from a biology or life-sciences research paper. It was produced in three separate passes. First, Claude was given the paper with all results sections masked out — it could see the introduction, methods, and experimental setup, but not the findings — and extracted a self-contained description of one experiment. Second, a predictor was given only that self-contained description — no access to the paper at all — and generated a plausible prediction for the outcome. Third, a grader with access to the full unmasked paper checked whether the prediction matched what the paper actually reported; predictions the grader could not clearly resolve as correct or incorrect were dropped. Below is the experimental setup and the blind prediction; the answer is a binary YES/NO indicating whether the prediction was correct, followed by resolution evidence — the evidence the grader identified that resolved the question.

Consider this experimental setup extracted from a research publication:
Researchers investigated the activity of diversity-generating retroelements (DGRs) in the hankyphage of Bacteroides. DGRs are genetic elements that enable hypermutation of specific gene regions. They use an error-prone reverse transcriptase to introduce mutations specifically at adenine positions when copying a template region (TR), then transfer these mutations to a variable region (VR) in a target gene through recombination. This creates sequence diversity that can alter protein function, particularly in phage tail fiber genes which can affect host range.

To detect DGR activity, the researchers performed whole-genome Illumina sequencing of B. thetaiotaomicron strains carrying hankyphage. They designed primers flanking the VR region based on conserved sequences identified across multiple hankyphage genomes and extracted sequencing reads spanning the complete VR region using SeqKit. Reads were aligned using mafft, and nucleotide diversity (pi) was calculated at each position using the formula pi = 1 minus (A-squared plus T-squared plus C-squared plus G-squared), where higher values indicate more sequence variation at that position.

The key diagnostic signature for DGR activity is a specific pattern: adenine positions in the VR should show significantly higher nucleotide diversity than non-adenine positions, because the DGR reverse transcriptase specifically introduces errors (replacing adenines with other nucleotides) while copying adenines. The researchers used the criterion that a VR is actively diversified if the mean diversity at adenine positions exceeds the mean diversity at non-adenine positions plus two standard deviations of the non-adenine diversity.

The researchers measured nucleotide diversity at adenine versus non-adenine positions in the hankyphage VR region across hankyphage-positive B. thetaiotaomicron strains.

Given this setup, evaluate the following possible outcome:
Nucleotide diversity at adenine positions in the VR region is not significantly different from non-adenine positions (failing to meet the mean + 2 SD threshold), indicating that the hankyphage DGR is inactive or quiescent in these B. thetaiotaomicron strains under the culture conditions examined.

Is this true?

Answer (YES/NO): NO